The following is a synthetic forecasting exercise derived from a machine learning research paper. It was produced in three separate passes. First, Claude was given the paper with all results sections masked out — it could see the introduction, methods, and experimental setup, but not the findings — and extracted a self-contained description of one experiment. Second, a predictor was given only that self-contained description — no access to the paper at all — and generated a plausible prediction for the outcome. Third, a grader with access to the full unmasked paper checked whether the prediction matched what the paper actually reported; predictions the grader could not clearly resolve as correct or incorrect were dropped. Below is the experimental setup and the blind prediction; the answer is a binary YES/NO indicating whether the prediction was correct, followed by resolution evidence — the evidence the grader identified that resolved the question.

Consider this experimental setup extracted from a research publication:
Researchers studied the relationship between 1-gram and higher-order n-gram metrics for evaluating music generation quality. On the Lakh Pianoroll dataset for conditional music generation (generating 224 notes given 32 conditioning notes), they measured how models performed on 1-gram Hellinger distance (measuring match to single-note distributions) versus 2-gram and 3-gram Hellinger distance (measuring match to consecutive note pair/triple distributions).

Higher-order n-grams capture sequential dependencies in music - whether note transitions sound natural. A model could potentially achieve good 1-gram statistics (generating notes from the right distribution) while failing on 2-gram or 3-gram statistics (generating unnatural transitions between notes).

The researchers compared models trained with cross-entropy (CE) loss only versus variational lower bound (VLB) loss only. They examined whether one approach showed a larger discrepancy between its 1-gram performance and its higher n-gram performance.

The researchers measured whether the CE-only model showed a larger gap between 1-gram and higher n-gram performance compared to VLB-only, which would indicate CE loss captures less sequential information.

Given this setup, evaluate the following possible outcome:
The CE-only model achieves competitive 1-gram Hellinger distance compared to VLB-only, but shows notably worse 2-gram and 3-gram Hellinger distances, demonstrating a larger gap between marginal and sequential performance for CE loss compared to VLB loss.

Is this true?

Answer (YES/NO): YES